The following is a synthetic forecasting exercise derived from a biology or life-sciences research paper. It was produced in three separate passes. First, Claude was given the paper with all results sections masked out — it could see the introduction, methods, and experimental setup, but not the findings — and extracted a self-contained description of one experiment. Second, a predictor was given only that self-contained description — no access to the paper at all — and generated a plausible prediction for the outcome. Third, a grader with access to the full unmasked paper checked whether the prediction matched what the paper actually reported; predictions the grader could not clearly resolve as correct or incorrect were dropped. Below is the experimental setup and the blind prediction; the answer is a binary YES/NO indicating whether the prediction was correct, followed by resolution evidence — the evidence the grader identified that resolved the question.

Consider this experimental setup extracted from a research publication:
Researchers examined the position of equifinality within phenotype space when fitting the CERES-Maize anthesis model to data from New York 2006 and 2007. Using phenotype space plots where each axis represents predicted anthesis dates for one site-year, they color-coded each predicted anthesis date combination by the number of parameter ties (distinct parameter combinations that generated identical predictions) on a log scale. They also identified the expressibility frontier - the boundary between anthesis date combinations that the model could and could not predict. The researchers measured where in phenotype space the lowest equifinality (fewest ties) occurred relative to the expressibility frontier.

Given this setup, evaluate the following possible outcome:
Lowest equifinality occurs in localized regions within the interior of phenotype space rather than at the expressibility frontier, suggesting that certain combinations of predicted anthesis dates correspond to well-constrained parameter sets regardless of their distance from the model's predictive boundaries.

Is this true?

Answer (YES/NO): NO